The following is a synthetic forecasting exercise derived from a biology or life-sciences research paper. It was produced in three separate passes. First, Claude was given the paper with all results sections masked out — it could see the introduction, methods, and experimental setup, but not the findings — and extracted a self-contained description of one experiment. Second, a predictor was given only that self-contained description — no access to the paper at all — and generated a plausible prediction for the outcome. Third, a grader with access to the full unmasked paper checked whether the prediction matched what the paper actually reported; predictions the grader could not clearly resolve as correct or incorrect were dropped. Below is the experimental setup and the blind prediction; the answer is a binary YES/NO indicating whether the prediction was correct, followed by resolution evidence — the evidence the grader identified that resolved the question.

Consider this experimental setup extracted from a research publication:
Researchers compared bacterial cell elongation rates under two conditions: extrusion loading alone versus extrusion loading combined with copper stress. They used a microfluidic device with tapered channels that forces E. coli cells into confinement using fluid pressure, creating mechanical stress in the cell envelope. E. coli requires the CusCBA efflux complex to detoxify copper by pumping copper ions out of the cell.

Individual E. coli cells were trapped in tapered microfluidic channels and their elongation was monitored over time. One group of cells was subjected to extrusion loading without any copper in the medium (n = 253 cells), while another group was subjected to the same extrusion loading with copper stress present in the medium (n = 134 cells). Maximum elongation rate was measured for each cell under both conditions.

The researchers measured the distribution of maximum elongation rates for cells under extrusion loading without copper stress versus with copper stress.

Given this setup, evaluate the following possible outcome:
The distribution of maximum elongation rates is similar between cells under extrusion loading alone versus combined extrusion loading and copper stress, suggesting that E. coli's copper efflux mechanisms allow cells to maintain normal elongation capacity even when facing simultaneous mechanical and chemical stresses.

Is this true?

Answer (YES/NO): NO